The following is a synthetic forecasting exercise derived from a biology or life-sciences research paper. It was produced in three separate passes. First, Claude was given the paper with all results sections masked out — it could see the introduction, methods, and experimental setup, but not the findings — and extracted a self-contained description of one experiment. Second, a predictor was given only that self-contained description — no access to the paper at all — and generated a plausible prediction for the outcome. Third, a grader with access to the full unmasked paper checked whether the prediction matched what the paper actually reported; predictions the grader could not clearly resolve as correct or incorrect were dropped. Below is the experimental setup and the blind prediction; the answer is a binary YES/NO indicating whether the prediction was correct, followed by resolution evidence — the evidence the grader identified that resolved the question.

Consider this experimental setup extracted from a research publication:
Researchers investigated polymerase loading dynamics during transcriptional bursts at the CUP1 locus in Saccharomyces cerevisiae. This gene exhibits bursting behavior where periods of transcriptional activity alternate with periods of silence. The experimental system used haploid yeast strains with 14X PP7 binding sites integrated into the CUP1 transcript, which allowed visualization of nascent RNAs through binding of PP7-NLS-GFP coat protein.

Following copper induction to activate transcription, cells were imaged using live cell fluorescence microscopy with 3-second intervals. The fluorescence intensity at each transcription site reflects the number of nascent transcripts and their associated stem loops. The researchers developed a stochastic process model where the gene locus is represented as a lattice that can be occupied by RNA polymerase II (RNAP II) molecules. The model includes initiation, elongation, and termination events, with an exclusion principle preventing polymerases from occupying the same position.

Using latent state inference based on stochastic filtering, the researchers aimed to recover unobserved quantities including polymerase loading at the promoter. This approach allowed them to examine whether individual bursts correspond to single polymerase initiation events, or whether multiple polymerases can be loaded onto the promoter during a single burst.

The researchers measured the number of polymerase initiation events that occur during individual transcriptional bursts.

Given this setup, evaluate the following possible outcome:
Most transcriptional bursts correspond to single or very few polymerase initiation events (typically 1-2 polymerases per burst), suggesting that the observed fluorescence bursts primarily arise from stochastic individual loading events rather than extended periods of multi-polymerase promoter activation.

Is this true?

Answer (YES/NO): NO